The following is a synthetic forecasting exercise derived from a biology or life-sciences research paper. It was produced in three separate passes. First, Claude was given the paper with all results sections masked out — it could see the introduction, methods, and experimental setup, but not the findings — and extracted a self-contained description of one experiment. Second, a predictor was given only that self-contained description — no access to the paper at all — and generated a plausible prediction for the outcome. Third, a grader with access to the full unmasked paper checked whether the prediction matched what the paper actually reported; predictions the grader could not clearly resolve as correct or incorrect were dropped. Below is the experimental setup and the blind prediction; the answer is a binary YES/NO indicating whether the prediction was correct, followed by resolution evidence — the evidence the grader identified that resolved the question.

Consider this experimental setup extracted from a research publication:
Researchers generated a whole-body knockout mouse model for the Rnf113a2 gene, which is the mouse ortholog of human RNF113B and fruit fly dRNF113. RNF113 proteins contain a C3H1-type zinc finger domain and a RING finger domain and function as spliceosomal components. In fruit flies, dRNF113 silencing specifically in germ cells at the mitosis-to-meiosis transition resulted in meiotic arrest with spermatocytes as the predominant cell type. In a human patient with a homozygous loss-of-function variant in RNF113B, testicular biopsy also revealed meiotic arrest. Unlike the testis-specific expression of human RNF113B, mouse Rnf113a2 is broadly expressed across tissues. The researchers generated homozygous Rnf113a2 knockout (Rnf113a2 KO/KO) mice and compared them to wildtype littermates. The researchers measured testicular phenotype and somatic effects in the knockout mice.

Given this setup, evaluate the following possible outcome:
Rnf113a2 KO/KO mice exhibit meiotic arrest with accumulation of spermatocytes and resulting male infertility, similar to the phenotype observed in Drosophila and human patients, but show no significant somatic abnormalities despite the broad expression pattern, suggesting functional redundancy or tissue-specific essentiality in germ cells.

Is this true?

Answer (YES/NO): NO